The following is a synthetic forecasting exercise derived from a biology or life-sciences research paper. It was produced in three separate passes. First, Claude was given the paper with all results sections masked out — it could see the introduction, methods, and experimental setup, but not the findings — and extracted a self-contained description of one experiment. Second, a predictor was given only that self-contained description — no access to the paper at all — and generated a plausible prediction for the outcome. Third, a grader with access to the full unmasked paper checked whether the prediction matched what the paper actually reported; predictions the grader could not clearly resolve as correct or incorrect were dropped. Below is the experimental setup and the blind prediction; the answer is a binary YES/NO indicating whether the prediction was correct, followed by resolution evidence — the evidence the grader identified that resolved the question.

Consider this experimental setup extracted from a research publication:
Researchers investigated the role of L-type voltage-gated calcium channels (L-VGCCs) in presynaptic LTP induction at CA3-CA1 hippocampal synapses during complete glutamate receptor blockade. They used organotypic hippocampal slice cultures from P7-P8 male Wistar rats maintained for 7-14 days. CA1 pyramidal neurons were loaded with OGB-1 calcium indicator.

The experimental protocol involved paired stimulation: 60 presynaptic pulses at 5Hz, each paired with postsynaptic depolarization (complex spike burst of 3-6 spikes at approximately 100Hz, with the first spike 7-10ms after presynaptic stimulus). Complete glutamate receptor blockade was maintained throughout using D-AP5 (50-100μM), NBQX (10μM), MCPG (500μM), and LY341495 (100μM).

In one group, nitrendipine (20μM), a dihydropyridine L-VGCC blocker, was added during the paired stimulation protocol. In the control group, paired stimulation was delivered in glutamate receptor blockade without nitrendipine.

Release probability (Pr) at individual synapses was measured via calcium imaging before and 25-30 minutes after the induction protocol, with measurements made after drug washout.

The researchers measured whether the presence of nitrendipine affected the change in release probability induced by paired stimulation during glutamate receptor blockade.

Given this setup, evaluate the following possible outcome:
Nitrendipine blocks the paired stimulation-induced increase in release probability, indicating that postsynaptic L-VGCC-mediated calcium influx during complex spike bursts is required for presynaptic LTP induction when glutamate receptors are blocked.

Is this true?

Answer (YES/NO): YES